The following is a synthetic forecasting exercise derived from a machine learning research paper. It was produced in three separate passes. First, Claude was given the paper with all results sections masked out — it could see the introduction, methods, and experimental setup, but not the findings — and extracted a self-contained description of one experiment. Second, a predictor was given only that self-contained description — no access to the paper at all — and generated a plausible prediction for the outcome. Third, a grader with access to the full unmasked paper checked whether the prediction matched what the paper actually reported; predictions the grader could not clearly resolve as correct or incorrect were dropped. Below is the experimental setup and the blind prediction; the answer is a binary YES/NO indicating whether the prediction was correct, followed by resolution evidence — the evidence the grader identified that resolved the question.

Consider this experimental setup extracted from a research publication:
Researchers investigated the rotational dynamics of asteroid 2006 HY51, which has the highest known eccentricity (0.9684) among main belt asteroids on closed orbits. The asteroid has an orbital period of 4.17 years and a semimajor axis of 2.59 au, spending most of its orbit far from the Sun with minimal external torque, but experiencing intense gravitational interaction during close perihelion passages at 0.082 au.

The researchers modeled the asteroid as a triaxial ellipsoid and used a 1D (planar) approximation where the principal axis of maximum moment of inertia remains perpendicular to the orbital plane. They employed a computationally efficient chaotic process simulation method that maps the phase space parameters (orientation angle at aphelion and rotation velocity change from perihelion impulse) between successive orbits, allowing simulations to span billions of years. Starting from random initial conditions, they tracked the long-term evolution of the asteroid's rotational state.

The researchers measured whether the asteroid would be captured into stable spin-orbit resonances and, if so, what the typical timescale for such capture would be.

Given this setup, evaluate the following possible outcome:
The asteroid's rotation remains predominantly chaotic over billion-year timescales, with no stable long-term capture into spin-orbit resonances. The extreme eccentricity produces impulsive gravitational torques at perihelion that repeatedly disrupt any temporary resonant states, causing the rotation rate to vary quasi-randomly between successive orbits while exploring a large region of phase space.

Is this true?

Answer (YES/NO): NO